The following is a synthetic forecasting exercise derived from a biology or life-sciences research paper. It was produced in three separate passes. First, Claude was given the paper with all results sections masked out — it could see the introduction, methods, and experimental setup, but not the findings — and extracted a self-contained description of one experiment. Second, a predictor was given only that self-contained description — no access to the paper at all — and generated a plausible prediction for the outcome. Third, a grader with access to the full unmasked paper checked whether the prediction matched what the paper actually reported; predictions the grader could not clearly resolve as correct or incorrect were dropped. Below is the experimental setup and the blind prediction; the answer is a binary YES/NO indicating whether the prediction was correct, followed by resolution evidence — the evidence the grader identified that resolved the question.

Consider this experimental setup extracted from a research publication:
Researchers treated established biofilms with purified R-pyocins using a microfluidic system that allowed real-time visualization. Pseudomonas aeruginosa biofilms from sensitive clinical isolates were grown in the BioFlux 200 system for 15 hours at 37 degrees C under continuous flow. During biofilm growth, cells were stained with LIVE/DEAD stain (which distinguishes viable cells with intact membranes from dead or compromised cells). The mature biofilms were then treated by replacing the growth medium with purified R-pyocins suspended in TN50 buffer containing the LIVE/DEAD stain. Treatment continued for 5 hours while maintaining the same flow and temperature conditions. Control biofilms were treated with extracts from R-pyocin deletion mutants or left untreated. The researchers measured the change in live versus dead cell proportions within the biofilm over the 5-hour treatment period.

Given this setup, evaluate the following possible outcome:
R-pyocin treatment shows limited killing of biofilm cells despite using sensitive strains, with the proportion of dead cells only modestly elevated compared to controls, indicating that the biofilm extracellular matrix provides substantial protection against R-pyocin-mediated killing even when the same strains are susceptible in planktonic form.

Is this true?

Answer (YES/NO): NO